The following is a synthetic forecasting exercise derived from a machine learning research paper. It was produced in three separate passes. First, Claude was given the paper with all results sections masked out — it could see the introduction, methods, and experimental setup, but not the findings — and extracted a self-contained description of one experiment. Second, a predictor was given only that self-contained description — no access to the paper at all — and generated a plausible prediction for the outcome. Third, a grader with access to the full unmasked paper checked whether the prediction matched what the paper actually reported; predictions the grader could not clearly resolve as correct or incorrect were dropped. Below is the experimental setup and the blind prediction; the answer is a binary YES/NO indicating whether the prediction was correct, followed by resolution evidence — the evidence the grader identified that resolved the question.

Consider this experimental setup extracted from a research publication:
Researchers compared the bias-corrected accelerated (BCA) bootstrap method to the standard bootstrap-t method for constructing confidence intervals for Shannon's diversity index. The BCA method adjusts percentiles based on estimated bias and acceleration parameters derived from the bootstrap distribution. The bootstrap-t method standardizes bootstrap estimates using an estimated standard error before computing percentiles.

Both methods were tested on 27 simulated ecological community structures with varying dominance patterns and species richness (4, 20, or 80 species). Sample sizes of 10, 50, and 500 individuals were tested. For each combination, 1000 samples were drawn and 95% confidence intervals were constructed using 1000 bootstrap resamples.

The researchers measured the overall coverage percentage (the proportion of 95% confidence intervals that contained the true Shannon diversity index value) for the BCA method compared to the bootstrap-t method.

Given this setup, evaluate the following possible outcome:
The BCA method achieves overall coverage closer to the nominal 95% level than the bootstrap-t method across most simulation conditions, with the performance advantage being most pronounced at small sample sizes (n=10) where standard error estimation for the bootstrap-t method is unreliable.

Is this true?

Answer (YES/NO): NO